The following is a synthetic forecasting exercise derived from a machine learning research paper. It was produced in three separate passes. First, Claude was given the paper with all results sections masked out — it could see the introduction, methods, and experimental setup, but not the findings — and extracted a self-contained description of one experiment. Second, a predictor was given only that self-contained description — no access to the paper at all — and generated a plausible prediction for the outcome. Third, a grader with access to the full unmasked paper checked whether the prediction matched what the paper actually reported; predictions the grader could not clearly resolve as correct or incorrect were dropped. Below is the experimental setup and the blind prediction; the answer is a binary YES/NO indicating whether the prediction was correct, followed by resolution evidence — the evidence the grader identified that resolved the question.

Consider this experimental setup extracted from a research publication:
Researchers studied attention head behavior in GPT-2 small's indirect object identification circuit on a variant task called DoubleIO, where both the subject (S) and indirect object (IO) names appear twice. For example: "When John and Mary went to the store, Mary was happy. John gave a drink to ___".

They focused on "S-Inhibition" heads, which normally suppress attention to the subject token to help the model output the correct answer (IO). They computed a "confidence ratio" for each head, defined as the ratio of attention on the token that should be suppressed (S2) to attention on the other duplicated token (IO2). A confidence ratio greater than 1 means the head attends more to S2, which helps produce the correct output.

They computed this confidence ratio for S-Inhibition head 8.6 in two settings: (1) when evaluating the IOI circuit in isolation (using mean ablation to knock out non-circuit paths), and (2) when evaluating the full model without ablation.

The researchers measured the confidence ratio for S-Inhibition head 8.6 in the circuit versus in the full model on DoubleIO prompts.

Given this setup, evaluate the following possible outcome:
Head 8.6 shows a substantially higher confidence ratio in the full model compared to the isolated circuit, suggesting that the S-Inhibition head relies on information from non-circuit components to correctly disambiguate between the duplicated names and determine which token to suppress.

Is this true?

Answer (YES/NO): NO